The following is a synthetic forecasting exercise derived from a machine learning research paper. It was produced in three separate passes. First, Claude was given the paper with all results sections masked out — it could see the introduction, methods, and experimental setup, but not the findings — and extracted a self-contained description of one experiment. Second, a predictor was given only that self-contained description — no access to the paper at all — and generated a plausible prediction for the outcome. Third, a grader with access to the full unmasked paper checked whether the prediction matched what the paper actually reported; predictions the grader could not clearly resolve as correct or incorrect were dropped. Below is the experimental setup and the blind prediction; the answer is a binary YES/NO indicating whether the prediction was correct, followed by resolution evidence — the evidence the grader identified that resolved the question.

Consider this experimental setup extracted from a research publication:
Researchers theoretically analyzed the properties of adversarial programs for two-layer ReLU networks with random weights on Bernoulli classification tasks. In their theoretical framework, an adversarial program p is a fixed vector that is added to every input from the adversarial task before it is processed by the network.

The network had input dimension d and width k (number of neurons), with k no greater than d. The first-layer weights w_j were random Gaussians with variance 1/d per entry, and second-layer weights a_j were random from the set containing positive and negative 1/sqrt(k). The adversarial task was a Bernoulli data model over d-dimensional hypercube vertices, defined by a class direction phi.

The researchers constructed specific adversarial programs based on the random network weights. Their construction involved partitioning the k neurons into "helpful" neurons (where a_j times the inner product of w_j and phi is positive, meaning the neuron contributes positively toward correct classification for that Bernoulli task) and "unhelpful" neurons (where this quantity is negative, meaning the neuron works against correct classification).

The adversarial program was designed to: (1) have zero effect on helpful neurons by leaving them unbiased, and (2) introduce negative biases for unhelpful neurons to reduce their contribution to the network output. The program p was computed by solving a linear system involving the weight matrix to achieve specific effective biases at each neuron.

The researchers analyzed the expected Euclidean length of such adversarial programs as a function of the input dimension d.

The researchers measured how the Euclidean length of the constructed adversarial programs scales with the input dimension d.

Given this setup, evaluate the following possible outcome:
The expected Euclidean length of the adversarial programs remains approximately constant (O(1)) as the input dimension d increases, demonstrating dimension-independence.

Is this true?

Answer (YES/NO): NO